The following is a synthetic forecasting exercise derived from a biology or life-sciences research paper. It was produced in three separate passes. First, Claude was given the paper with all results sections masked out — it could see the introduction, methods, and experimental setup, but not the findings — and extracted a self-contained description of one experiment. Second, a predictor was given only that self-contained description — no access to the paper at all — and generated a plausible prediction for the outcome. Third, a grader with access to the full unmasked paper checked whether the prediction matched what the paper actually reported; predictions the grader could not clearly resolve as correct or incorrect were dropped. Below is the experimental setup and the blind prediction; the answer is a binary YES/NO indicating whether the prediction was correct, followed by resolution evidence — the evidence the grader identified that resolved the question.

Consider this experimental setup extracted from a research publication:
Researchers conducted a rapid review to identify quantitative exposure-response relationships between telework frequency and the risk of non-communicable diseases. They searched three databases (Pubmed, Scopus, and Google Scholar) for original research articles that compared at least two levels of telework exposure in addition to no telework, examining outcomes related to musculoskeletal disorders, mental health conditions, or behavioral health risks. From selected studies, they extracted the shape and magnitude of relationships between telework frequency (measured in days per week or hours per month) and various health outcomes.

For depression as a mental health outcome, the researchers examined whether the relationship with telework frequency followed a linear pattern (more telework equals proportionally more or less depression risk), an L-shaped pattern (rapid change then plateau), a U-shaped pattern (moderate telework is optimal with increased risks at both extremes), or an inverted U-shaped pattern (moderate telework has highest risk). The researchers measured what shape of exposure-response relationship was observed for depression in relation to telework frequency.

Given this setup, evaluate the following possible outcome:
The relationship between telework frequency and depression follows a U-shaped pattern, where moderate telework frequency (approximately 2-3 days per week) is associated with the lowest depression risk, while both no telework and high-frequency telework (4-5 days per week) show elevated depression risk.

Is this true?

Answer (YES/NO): YES